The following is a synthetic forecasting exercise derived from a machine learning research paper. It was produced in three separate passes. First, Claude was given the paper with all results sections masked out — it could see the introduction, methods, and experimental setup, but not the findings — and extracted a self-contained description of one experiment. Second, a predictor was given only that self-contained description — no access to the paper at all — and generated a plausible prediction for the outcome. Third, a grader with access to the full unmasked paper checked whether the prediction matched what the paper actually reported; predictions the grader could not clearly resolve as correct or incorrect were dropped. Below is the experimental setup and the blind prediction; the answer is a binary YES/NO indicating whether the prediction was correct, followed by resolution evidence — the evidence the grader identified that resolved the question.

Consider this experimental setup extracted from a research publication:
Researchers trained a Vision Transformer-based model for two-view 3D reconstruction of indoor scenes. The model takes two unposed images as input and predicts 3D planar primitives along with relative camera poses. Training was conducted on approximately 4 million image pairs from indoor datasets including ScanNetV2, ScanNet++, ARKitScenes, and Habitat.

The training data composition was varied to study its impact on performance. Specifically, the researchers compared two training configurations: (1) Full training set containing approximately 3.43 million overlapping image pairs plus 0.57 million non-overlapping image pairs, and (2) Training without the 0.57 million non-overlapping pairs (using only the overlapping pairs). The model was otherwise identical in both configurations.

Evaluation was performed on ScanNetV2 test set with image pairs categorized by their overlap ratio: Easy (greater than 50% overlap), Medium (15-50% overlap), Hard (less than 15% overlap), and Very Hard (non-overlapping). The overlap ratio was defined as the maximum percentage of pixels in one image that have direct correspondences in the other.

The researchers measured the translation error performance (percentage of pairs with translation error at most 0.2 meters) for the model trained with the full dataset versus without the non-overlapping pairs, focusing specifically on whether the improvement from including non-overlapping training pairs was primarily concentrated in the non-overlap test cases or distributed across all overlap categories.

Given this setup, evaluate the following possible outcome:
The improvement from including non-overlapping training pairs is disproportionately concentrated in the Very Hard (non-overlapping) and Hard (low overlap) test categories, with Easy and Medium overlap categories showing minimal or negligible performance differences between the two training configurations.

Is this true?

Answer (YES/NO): NO